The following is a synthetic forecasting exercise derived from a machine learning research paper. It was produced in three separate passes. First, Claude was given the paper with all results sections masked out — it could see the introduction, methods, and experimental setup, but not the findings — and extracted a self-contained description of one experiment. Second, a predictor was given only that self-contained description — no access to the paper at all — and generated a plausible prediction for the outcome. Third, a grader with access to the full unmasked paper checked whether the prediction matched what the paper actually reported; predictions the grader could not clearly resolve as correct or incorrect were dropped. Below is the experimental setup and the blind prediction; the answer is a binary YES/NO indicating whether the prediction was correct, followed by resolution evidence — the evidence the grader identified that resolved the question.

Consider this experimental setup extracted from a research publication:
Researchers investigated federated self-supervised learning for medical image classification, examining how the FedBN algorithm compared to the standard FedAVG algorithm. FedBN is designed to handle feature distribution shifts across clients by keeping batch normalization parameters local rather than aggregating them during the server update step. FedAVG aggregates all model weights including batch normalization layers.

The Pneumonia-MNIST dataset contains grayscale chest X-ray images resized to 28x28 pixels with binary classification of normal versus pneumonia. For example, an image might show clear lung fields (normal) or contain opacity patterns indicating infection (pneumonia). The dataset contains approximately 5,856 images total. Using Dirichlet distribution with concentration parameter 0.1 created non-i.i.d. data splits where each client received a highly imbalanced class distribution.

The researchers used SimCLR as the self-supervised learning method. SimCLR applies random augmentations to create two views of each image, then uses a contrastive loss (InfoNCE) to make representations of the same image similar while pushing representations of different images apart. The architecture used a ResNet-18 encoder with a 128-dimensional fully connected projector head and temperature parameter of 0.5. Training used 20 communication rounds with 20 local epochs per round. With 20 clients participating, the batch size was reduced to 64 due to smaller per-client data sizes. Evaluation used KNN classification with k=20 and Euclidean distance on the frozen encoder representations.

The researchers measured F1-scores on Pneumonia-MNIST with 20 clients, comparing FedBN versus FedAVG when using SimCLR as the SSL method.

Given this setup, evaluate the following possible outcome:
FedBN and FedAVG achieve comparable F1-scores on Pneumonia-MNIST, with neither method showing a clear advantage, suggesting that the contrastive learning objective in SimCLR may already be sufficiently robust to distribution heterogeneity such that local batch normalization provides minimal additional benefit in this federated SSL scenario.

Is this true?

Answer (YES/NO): NO